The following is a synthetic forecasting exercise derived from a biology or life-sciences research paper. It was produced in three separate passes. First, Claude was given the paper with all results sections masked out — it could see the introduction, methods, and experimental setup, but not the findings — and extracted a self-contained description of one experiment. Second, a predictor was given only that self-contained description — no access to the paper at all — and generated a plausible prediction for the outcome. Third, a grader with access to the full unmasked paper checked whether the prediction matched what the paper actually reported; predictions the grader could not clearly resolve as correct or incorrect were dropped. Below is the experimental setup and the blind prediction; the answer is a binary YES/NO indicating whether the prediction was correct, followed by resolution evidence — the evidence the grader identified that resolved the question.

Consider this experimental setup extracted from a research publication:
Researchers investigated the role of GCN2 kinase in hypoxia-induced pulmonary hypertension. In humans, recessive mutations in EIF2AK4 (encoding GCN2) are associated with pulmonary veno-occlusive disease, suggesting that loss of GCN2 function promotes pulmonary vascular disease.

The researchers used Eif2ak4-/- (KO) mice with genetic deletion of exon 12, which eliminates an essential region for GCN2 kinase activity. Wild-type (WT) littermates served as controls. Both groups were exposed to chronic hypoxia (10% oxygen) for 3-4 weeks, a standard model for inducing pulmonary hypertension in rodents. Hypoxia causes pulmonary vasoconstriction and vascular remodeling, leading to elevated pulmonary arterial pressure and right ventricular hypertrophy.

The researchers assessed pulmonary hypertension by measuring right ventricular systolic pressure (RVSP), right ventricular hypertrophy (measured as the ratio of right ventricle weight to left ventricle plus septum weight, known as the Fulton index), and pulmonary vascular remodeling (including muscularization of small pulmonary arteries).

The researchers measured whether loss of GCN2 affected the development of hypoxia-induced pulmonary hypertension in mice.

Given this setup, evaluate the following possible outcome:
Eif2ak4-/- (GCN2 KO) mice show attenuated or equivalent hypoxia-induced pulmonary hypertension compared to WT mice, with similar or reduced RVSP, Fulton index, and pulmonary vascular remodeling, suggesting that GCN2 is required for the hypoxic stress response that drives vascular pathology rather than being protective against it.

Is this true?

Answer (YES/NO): YES